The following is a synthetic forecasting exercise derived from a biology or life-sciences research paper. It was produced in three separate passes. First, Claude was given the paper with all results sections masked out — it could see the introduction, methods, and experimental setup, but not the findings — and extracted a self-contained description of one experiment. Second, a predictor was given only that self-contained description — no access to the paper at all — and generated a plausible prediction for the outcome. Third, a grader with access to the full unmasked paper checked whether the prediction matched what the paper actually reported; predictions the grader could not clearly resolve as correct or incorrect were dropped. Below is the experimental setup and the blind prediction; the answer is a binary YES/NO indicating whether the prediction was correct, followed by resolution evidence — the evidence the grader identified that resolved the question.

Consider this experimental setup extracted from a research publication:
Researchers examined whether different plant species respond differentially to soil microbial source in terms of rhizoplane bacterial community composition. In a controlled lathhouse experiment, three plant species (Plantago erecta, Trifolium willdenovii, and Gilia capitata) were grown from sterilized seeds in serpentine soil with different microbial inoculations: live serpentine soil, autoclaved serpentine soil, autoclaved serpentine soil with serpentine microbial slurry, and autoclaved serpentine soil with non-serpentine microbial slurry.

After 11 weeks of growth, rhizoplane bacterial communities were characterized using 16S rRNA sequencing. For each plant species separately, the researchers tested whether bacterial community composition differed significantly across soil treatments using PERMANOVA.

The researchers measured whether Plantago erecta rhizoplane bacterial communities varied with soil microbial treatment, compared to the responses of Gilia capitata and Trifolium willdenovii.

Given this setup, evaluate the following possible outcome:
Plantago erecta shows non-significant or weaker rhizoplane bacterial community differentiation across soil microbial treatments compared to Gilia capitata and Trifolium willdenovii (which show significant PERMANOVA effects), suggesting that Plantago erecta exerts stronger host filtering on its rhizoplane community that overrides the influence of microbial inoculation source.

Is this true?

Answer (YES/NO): YES